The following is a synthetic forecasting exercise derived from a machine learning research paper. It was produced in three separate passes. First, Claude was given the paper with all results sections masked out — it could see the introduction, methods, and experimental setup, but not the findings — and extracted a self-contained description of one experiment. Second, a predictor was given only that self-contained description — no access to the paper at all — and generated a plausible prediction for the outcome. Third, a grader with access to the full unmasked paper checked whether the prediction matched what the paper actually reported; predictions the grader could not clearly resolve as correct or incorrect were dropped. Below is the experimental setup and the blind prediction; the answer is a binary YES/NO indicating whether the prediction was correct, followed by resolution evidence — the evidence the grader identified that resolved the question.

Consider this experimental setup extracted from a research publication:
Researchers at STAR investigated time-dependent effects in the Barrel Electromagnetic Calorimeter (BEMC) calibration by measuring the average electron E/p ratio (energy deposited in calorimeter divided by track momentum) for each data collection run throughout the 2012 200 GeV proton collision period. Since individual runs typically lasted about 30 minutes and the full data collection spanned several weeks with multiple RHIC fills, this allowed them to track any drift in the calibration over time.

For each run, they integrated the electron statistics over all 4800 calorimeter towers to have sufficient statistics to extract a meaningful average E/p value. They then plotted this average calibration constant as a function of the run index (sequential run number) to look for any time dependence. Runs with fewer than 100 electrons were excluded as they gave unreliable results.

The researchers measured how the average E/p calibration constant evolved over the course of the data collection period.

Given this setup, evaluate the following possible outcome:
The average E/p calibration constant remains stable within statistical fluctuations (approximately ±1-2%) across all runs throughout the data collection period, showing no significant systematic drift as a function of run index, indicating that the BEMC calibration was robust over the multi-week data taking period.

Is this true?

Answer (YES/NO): NO